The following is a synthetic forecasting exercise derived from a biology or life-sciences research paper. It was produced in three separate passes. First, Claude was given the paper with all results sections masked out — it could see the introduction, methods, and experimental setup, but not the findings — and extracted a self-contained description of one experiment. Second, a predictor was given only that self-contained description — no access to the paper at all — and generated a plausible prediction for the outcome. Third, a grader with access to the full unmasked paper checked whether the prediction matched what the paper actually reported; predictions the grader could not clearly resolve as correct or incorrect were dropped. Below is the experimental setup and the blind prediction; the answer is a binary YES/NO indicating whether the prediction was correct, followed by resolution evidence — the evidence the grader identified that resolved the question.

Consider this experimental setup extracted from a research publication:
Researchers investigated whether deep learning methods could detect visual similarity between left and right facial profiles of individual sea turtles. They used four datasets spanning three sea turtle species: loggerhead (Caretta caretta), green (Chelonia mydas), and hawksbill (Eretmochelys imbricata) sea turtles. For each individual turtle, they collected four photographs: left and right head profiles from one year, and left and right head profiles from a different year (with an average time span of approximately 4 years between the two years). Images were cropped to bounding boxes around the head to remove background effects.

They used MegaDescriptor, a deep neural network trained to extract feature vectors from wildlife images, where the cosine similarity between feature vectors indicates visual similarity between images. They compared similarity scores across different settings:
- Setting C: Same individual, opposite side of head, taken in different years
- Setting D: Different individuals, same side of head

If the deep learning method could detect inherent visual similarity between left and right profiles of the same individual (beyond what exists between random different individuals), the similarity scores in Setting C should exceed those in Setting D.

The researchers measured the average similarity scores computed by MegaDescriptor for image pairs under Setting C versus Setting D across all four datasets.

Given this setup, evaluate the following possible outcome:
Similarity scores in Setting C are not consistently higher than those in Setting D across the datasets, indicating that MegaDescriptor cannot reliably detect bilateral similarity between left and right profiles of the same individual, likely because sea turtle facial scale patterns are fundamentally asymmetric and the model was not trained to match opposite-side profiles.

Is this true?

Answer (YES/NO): NO